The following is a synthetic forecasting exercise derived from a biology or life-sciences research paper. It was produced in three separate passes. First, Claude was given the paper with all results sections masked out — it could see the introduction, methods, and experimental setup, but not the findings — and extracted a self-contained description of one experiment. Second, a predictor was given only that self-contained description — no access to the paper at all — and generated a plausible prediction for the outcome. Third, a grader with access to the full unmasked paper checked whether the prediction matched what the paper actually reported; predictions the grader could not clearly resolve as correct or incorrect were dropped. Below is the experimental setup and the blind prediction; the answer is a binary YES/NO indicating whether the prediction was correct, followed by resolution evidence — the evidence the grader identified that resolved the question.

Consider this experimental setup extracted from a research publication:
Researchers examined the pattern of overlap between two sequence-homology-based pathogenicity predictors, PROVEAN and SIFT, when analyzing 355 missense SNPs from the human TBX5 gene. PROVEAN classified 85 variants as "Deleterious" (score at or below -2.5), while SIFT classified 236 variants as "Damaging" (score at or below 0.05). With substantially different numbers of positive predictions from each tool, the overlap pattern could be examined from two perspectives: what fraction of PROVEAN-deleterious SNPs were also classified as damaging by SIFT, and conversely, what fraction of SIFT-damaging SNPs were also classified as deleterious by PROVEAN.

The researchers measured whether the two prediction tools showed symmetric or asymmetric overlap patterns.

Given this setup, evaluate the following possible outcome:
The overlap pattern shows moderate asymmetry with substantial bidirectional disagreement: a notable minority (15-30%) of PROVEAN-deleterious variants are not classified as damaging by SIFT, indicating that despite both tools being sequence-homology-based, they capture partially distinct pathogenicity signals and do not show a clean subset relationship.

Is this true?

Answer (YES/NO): NO